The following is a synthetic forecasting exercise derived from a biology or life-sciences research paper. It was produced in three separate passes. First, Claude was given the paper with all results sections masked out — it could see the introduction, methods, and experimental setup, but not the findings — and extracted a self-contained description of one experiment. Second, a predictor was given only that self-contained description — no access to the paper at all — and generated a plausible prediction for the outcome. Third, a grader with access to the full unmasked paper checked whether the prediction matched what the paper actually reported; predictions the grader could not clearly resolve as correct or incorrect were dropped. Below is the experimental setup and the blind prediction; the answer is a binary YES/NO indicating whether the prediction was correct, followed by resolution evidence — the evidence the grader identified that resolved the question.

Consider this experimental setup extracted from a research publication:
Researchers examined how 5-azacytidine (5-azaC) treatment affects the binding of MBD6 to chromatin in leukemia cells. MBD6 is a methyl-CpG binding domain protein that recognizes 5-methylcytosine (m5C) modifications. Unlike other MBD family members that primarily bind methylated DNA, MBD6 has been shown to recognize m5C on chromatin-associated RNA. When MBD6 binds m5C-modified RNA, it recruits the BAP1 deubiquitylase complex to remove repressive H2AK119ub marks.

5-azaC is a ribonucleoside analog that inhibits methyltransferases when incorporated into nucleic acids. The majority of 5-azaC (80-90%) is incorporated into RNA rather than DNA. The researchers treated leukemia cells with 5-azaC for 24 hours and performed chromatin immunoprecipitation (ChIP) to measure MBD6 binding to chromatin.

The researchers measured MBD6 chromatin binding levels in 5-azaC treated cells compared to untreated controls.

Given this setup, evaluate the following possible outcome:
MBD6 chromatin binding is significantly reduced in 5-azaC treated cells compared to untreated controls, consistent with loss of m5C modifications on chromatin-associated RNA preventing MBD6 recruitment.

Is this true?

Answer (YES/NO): YES